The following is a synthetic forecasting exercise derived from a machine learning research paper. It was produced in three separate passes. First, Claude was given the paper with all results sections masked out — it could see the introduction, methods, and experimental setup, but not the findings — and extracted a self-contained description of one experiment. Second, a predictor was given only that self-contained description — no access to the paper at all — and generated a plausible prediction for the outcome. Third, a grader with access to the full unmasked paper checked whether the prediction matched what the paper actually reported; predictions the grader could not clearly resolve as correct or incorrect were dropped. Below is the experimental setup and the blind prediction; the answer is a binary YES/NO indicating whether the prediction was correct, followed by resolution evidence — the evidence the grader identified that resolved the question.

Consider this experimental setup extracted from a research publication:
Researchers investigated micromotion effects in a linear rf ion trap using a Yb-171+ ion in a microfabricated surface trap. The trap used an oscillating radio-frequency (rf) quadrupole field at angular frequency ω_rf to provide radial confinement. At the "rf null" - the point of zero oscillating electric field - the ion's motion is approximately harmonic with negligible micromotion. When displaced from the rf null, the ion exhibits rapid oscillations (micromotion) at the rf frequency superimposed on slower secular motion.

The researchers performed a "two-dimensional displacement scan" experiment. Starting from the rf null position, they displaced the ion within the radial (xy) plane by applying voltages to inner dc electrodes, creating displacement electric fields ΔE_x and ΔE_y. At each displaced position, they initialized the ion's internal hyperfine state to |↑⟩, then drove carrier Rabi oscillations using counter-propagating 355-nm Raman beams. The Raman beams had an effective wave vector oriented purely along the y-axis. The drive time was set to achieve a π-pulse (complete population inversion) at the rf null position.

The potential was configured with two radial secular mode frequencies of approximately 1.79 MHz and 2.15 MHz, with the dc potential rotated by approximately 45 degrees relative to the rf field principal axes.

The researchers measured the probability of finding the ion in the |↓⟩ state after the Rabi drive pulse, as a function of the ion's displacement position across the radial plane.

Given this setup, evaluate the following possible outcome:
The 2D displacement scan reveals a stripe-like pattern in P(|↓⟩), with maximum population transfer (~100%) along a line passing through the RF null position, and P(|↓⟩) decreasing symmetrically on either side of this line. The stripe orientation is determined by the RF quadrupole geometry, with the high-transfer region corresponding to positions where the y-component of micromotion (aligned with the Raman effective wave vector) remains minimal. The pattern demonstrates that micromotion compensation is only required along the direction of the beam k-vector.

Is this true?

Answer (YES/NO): NO